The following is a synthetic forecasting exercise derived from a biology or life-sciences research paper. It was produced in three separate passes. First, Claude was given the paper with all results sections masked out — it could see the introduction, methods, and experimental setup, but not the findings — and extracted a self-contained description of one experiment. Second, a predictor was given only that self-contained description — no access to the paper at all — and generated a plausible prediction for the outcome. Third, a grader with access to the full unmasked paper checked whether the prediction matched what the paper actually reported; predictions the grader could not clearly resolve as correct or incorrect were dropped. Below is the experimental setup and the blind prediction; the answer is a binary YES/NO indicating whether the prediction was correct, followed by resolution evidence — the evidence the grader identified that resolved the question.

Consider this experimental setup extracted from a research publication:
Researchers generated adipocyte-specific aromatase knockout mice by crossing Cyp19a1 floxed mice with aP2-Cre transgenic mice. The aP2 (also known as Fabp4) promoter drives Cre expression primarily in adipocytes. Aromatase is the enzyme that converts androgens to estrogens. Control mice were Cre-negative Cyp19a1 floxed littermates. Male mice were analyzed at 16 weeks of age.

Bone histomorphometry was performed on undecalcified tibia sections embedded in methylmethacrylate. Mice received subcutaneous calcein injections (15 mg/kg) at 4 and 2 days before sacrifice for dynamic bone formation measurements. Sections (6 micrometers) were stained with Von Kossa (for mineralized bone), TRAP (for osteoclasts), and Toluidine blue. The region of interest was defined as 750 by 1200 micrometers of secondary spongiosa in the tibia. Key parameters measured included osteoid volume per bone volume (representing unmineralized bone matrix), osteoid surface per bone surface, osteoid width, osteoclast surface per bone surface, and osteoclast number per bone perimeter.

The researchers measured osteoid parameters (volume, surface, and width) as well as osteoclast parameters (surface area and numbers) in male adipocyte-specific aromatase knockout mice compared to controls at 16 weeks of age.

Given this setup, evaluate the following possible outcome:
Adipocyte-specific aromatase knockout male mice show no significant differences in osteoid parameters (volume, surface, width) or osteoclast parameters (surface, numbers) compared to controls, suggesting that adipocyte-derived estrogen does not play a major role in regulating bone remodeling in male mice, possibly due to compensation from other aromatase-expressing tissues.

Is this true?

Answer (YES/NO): NO